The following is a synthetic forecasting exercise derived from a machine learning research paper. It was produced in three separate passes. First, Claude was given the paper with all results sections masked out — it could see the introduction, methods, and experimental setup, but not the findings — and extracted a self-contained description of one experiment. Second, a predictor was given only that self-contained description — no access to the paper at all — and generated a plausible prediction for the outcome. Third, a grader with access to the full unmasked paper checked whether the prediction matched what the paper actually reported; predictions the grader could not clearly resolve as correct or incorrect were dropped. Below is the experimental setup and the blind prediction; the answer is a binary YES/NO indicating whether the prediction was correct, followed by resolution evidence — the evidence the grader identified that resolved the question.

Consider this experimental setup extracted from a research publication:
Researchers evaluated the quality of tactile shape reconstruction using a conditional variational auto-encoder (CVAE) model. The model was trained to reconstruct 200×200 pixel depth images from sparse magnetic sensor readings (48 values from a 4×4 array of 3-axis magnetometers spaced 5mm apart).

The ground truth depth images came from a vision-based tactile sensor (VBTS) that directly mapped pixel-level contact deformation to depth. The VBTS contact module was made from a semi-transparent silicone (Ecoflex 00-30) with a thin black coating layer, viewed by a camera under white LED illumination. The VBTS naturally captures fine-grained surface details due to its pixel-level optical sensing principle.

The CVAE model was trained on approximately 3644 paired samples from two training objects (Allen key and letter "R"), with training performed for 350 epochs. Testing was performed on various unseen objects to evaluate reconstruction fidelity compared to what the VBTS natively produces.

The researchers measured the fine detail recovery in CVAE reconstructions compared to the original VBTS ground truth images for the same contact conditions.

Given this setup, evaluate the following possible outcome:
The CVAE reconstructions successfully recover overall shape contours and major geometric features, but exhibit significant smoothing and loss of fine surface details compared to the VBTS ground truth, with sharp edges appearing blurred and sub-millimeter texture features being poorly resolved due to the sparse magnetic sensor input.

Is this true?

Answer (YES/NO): YES